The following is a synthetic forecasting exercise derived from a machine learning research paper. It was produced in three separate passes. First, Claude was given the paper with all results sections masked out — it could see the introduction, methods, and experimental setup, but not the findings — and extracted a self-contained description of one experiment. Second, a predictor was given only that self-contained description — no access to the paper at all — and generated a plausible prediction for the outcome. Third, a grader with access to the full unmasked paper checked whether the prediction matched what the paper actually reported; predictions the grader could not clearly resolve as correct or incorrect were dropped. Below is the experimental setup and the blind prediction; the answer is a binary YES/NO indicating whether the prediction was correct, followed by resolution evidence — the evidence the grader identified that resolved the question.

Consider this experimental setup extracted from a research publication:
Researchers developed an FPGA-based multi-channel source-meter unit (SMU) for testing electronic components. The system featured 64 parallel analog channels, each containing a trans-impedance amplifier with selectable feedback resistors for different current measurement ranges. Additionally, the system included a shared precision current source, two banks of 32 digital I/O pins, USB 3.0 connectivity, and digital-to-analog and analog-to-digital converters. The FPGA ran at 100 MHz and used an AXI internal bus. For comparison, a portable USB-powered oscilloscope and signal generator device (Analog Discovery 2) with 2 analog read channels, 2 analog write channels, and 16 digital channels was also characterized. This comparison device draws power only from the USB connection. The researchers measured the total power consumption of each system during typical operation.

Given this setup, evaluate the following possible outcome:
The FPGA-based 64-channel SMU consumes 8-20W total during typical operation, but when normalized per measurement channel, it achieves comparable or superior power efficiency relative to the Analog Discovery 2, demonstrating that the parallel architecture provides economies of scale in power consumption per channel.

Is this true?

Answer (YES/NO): NO